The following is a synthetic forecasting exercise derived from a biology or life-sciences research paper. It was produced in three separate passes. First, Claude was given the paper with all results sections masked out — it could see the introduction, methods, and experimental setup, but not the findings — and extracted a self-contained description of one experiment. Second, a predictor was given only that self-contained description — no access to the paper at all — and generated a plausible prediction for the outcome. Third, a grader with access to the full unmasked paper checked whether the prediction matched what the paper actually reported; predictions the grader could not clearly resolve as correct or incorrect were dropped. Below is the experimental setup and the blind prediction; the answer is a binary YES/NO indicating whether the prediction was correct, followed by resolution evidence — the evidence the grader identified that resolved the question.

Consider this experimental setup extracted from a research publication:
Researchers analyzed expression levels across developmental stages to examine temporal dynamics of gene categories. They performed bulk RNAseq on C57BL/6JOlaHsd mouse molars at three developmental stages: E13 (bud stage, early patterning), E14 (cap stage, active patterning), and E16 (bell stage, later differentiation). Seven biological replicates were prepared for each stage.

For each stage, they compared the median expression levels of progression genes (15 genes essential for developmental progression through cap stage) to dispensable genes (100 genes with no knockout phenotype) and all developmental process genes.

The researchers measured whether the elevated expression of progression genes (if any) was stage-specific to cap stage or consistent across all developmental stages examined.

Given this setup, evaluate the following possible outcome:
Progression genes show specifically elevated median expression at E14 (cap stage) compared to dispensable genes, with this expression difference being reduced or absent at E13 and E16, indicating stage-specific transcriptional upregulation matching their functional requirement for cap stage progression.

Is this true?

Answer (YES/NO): NO